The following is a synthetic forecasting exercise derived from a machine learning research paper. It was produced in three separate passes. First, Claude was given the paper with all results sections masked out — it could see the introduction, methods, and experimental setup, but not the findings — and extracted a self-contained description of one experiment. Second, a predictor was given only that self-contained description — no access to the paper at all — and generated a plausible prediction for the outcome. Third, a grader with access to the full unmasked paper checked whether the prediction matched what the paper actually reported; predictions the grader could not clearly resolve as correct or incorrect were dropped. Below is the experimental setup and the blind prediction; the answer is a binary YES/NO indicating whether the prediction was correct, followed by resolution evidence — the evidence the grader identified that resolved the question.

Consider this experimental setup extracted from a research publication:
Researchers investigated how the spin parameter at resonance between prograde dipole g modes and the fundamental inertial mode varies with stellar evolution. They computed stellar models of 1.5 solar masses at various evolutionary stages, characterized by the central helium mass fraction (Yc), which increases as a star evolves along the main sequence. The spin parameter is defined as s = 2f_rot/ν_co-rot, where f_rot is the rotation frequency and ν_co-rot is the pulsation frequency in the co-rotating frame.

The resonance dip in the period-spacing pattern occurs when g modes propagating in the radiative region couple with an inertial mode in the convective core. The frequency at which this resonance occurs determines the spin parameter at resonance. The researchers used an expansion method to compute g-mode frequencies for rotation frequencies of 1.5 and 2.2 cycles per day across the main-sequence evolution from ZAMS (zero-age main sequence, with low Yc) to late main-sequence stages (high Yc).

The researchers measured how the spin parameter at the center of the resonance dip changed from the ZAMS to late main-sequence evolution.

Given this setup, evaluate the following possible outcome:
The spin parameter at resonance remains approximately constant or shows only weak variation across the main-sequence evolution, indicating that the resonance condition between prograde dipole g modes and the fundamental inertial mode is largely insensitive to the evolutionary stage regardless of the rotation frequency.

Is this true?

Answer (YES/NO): NO